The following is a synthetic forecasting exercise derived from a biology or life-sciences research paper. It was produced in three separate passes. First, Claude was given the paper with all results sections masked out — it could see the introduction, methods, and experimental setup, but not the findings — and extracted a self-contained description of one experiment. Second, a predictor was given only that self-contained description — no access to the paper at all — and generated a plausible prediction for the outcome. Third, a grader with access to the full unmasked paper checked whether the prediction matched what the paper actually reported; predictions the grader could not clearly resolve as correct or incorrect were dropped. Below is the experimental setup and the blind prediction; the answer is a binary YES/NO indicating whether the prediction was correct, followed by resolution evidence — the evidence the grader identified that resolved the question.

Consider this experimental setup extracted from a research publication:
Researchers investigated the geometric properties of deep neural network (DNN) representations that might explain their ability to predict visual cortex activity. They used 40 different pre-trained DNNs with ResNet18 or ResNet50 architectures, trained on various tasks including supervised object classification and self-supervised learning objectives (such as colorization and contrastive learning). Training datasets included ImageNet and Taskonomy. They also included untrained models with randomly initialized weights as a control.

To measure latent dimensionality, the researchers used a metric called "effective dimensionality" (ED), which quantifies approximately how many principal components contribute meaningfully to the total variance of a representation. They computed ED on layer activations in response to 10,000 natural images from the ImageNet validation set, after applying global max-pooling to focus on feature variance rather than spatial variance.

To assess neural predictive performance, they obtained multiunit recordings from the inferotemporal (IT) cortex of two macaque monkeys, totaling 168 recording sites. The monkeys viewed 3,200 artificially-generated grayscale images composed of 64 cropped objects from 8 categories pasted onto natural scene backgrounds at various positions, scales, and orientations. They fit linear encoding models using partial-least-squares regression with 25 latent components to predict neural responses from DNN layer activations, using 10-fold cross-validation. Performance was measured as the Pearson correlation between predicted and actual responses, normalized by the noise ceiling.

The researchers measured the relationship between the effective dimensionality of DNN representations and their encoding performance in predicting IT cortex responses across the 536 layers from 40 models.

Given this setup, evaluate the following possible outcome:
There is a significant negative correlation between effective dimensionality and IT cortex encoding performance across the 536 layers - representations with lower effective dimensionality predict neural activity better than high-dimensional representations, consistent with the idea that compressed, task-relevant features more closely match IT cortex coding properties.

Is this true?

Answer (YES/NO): NO